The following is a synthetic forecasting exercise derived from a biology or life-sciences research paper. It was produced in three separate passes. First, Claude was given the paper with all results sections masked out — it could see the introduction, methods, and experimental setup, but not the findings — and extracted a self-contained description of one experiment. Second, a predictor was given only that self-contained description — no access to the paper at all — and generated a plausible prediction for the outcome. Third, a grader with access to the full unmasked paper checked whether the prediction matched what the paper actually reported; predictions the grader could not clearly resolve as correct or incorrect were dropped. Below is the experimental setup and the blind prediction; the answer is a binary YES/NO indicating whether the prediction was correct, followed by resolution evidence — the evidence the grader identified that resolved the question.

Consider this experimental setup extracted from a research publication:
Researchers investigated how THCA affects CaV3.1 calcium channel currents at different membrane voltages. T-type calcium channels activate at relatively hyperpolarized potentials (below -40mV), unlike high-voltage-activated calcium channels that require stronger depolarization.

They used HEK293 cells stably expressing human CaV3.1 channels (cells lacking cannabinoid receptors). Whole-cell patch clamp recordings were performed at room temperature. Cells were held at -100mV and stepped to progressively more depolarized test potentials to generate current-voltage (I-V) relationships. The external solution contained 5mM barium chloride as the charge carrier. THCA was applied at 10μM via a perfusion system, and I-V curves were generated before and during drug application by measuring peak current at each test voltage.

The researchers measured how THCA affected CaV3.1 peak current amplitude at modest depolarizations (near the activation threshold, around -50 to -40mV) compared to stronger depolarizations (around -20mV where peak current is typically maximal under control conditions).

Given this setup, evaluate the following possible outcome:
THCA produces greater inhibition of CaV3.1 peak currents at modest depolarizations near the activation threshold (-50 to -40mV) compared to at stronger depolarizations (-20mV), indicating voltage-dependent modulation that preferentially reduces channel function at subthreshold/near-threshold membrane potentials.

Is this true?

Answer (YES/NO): NO